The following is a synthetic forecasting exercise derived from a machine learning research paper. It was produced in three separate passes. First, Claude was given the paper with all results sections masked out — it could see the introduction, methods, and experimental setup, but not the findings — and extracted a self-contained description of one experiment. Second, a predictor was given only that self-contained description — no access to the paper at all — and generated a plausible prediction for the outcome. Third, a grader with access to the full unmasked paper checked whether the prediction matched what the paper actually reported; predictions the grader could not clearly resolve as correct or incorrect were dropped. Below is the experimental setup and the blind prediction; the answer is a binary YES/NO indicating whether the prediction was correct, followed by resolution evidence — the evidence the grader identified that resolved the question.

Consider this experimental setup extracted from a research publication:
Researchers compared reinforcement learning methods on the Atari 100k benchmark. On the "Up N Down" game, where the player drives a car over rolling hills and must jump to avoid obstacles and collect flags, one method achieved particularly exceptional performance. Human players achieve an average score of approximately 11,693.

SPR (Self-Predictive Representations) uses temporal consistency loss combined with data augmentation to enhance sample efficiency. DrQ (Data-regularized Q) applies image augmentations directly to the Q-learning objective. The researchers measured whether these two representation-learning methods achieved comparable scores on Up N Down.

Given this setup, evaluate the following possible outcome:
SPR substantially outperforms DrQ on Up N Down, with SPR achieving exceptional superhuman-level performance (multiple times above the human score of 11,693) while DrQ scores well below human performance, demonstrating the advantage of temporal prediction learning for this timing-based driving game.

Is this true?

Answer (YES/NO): YES